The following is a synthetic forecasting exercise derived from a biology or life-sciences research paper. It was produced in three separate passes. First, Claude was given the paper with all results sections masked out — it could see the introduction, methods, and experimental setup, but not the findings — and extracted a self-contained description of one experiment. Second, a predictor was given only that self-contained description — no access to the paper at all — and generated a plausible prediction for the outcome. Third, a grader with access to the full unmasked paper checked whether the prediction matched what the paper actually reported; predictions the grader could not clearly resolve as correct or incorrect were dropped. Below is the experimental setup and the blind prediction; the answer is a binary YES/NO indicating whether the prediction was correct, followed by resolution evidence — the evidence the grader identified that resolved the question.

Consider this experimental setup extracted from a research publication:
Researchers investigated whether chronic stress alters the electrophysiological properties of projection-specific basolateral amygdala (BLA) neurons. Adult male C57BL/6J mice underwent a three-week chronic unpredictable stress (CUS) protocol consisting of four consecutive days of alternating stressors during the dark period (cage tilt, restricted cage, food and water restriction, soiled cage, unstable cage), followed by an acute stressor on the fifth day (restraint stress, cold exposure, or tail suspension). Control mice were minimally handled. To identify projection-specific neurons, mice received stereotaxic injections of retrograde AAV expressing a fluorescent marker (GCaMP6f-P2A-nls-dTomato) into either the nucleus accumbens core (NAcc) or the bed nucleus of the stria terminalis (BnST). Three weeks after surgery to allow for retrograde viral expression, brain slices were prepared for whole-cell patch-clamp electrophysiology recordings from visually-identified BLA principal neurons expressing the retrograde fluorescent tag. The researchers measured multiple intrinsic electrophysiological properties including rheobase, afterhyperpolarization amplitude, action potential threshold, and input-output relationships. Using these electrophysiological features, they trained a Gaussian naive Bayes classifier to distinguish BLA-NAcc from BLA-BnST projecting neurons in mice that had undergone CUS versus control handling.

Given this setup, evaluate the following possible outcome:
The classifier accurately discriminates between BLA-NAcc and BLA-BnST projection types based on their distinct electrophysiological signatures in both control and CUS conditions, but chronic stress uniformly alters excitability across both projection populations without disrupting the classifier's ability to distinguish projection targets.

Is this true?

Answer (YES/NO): NO